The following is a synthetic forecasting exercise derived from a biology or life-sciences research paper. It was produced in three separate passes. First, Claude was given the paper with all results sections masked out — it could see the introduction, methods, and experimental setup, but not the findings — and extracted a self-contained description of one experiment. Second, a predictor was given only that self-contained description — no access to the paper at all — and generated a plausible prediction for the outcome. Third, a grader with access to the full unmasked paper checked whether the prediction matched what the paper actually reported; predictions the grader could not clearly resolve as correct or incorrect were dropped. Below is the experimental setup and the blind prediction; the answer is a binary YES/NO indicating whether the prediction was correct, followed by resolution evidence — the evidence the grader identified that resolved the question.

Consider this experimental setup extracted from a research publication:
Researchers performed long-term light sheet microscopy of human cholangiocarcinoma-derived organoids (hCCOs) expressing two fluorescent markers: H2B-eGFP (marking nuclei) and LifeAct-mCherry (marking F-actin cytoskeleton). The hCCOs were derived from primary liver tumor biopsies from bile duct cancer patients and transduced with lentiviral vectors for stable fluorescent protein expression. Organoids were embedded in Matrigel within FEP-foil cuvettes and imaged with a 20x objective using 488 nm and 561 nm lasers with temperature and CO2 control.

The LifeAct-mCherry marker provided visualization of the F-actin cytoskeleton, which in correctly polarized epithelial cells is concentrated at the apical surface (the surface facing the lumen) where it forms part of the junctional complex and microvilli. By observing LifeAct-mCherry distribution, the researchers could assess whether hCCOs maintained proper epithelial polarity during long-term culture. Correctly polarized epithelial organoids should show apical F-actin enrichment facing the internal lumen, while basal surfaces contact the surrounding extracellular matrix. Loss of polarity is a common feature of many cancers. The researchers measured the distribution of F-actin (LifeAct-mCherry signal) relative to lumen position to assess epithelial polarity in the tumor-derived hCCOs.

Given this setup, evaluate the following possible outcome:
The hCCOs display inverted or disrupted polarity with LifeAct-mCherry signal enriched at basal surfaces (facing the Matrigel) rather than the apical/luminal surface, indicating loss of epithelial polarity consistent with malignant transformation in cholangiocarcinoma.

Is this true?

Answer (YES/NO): NO